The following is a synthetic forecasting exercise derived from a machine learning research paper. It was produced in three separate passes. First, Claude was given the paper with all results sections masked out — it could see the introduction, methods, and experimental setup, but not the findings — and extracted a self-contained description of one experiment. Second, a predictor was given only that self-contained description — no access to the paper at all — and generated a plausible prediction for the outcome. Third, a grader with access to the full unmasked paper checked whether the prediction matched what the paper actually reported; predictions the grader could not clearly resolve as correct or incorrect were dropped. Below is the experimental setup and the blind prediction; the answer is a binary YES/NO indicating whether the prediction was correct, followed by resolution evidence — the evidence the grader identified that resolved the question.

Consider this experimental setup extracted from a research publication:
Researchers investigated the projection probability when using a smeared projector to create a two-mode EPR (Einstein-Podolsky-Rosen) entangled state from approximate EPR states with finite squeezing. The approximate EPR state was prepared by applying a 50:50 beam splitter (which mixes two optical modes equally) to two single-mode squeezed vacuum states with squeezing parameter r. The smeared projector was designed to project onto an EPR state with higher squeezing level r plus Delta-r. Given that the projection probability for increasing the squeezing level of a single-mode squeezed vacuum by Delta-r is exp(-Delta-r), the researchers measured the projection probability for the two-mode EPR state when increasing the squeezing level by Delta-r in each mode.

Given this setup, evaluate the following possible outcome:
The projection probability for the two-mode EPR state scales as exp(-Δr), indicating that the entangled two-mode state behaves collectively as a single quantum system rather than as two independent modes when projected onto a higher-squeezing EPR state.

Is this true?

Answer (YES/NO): NO